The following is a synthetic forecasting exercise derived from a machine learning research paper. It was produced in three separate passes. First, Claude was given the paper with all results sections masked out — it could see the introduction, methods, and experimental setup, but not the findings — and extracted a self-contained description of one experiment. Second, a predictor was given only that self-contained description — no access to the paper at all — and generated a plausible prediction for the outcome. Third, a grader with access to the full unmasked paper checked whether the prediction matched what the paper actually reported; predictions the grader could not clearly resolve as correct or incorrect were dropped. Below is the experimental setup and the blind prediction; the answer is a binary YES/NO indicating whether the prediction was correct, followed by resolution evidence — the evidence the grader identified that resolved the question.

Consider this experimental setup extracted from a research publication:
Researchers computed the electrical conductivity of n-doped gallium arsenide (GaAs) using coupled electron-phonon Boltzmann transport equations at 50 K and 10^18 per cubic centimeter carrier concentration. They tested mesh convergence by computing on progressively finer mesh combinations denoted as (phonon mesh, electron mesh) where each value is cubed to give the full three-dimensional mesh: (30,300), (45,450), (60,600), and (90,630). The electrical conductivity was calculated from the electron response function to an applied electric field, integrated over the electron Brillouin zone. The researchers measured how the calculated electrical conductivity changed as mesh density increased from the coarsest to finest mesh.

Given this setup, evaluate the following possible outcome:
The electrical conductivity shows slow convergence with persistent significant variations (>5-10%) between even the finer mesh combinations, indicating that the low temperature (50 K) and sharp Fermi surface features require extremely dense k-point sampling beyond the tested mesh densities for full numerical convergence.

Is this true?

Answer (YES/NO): NO